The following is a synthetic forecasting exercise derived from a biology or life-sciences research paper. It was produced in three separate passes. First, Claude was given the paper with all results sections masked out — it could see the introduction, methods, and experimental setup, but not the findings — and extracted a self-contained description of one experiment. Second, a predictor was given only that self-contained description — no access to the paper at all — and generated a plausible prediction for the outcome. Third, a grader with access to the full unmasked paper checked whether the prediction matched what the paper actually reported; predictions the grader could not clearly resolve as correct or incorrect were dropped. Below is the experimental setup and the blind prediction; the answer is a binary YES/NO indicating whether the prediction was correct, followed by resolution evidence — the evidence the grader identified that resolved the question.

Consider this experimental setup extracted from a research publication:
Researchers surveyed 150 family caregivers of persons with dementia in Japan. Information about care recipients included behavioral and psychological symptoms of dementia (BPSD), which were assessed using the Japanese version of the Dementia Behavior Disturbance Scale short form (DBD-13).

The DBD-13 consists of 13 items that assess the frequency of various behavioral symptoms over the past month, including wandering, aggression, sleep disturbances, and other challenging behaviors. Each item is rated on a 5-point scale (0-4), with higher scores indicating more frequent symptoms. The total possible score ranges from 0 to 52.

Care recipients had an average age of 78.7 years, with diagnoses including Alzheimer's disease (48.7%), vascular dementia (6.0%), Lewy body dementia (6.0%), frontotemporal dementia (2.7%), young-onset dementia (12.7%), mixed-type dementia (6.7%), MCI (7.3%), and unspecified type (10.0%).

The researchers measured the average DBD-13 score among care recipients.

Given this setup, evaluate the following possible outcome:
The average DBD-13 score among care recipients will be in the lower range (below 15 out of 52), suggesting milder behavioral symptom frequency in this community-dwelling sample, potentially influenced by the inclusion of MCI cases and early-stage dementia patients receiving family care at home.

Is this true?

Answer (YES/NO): NO